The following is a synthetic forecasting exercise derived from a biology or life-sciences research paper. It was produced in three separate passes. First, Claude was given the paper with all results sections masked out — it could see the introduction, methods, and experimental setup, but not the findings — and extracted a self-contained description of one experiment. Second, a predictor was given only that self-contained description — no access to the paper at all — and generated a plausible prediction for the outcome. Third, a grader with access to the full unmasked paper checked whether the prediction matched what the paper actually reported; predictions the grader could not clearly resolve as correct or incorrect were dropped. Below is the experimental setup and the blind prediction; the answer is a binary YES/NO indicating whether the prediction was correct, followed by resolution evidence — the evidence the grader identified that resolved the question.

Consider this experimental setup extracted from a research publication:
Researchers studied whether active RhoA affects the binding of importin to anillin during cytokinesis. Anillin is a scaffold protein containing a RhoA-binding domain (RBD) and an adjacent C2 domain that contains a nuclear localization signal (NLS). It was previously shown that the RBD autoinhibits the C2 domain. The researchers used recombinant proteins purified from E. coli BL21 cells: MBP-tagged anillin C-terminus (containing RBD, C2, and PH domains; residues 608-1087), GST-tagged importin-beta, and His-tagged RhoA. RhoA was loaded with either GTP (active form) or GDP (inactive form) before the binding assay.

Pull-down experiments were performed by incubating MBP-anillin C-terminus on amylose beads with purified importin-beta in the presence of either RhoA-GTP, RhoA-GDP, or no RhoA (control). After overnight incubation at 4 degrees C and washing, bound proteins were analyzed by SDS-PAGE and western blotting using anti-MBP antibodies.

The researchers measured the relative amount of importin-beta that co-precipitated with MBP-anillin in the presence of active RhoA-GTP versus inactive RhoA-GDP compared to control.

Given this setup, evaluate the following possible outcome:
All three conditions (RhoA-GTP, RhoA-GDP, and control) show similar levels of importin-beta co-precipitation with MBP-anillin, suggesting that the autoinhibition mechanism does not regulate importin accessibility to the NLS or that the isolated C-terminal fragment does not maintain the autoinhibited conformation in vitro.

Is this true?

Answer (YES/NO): NO